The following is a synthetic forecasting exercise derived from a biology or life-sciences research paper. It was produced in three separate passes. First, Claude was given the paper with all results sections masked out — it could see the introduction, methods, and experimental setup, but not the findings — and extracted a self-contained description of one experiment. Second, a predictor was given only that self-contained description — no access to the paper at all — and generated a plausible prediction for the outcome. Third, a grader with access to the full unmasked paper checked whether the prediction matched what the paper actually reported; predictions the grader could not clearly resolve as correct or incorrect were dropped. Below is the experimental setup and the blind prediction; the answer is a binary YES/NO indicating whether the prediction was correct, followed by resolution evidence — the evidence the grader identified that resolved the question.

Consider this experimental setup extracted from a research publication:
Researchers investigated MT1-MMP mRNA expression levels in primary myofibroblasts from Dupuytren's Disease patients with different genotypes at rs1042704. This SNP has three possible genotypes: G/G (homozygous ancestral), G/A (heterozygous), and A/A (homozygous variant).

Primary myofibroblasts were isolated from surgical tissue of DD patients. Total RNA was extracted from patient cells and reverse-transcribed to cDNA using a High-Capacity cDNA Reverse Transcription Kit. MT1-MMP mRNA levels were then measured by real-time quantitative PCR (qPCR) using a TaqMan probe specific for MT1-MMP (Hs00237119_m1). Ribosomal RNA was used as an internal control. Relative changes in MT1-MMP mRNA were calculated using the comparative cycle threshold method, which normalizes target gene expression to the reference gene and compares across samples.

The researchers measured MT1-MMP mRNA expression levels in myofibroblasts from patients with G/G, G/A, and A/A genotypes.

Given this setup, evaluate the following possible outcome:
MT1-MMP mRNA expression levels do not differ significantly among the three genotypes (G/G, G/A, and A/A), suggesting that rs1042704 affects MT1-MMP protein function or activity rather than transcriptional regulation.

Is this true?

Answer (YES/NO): YES